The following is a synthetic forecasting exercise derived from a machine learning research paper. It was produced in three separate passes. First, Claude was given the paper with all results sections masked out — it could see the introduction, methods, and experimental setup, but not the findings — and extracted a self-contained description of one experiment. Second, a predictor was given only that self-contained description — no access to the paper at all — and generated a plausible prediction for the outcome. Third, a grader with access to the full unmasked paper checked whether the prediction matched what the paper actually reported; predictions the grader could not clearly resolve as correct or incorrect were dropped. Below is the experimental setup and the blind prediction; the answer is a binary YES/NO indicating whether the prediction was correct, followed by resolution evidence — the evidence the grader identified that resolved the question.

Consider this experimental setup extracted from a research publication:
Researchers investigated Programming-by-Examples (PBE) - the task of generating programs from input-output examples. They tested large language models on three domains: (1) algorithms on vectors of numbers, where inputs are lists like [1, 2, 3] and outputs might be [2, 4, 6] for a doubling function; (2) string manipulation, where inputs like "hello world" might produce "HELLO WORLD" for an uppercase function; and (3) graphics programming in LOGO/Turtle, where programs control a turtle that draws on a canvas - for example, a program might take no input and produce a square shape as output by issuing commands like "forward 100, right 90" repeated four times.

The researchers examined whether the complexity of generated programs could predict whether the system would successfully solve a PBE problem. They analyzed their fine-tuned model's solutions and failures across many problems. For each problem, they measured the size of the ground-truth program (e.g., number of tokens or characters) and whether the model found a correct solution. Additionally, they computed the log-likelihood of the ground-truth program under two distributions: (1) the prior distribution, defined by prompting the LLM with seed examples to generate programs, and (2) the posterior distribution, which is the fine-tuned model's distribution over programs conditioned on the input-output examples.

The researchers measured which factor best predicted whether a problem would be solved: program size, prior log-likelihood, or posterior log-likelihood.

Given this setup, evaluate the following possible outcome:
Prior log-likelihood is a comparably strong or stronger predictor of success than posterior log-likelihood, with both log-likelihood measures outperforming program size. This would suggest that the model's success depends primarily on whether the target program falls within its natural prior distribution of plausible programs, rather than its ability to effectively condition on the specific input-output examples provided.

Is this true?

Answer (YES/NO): NO